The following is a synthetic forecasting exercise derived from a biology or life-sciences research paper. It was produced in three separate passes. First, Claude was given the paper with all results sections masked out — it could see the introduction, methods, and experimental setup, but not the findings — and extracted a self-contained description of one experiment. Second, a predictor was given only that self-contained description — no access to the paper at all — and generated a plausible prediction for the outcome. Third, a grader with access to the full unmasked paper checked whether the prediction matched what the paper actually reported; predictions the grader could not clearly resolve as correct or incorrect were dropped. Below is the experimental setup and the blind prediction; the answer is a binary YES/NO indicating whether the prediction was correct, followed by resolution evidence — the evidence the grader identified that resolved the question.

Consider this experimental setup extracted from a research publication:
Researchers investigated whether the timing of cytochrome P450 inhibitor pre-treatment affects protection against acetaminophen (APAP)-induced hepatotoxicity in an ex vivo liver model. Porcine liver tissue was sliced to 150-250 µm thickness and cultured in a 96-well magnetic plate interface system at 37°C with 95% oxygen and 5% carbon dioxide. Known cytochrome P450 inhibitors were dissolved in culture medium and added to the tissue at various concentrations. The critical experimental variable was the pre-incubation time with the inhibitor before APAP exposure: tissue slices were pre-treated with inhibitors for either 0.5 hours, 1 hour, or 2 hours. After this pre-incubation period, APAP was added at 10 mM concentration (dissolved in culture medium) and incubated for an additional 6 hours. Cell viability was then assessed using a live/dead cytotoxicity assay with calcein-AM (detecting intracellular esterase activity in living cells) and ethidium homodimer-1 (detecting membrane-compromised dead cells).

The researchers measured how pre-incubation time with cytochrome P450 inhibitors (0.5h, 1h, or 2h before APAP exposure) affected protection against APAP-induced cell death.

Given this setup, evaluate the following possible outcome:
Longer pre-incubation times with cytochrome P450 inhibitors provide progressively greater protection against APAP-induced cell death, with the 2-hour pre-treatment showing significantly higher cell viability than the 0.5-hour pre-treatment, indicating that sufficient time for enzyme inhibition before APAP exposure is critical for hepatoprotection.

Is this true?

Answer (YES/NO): NO